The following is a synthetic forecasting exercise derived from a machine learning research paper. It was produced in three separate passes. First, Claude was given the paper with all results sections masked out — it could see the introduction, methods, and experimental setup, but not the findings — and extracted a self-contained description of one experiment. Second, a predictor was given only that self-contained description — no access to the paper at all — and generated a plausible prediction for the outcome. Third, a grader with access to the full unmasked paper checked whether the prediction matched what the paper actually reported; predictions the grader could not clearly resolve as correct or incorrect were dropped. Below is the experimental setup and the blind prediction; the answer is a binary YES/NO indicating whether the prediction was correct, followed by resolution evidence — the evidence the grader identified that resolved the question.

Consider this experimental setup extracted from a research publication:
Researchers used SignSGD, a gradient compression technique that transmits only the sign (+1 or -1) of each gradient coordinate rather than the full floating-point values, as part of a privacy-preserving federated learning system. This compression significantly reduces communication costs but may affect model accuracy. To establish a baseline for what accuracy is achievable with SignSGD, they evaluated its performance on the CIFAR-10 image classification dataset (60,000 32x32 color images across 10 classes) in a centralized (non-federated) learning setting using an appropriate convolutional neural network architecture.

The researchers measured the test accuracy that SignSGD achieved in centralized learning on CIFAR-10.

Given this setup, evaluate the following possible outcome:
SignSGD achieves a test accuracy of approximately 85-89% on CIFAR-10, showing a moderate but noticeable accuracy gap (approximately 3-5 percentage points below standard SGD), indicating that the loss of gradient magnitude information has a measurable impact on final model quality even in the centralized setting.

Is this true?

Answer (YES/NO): NO